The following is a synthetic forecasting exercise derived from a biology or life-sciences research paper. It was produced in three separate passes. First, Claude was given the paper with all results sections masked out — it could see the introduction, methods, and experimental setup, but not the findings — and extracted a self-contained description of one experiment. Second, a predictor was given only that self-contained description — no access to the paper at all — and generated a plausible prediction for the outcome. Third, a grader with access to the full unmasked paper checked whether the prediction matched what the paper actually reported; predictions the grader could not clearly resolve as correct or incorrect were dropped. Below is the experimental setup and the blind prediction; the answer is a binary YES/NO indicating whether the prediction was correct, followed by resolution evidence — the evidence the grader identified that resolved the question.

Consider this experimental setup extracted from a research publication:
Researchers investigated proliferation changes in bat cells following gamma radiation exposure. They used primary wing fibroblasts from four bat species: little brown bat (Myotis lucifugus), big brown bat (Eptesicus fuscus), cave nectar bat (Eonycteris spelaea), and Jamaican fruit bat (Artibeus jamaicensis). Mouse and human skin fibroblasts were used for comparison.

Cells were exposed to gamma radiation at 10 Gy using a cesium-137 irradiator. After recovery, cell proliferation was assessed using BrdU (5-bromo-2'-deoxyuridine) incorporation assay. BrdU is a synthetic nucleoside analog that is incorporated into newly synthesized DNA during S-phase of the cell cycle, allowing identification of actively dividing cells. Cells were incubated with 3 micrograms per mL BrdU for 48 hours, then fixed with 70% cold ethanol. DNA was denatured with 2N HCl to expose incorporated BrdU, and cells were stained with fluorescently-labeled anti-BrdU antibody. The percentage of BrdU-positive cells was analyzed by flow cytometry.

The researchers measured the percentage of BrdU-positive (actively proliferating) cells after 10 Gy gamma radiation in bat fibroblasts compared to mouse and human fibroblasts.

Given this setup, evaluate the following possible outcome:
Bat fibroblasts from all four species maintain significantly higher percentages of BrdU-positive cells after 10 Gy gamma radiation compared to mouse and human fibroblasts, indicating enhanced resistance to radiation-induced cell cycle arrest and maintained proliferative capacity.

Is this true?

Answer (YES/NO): NO